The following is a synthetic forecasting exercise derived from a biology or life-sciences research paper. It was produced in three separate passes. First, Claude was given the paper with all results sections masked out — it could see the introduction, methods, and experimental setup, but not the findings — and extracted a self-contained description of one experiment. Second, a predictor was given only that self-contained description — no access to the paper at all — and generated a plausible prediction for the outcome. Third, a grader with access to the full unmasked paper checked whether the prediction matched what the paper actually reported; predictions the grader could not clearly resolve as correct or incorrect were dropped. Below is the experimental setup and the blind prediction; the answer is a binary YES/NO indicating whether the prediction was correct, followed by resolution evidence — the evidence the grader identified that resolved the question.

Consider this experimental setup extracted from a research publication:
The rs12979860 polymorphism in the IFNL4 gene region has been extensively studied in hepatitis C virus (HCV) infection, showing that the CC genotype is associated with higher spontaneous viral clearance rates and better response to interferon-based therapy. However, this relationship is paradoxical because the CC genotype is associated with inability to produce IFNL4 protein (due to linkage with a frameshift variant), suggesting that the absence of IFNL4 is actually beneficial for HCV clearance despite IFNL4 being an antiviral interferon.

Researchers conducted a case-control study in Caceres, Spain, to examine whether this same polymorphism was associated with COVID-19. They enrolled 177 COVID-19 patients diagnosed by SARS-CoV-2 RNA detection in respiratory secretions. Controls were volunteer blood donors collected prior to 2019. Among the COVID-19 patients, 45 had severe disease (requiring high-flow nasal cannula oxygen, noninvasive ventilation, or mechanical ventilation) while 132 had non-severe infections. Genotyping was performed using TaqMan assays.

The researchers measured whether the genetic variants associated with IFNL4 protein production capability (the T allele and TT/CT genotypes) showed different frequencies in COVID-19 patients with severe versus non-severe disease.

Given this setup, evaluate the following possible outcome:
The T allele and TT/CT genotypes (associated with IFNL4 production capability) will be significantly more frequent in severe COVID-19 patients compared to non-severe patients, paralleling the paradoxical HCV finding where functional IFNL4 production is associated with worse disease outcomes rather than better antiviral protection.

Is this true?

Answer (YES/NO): NO